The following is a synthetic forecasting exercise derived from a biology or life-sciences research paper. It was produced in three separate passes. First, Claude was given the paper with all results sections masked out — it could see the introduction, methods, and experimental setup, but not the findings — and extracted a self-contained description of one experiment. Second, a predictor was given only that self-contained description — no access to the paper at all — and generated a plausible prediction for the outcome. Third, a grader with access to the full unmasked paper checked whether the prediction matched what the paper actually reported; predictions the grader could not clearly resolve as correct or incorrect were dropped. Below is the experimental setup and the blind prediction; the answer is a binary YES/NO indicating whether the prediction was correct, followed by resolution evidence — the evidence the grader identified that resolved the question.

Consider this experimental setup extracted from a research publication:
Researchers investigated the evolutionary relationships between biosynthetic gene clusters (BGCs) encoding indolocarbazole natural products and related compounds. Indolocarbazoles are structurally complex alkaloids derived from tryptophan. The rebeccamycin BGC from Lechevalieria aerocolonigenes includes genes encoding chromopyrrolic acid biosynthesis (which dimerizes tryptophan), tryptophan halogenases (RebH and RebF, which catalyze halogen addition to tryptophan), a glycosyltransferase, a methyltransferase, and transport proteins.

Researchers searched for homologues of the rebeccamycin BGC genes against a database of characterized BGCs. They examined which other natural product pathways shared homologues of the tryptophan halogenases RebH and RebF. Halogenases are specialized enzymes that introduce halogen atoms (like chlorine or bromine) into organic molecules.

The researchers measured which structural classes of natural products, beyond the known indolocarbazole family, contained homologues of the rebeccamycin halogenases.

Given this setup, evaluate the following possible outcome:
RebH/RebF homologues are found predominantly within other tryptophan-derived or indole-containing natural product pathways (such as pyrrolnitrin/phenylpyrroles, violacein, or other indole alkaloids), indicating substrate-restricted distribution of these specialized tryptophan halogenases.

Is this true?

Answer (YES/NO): YES